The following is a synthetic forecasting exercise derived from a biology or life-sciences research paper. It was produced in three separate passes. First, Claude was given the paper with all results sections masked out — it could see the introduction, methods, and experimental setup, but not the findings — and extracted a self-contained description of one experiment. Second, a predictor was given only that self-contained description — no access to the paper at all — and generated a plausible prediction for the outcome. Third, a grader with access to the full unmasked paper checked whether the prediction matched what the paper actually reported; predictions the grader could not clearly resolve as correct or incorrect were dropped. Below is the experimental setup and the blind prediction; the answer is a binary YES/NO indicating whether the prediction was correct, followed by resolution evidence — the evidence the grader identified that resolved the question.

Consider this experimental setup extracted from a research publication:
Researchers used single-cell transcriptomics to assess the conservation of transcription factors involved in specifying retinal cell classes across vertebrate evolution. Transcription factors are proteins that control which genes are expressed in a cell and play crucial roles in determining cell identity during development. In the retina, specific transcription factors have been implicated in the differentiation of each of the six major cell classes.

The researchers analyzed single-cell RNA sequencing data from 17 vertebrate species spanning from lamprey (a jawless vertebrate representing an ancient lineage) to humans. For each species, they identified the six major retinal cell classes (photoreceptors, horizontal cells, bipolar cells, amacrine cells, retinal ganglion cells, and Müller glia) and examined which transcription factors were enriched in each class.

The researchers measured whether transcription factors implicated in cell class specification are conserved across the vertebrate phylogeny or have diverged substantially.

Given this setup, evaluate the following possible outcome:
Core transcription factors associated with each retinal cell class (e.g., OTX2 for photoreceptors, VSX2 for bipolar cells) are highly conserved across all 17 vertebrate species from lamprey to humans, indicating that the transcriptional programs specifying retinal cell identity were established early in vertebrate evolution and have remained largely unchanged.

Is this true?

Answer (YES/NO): YES